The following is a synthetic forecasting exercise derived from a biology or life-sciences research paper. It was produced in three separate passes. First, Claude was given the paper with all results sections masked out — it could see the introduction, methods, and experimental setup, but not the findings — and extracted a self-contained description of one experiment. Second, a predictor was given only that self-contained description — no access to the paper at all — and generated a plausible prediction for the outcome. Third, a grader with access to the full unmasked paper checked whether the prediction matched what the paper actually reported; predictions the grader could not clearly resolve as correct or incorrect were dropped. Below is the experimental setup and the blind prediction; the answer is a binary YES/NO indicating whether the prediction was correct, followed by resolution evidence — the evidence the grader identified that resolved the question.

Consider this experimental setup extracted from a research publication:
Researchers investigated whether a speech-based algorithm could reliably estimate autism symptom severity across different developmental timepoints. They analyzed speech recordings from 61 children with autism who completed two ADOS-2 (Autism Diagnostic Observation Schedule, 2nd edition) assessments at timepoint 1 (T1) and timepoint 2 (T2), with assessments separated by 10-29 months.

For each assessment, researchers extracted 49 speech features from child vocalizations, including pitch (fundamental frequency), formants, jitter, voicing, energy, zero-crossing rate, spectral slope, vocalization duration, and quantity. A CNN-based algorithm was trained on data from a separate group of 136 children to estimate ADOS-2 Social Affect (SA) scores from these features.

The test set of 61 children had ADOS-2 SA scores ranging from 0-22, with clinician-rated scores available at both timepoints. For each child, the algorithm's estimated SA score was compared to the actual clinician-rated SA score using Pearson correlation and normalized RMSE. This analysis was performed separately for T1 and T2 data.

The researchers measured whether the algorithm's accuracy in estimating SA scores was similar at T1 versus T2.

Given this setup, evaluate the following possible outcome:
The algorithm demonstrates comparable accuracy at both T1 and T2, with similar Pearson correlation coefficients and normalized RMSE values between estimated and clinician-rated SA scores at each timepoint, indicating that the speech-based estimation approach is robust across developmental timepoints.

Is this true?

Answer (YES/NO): NO